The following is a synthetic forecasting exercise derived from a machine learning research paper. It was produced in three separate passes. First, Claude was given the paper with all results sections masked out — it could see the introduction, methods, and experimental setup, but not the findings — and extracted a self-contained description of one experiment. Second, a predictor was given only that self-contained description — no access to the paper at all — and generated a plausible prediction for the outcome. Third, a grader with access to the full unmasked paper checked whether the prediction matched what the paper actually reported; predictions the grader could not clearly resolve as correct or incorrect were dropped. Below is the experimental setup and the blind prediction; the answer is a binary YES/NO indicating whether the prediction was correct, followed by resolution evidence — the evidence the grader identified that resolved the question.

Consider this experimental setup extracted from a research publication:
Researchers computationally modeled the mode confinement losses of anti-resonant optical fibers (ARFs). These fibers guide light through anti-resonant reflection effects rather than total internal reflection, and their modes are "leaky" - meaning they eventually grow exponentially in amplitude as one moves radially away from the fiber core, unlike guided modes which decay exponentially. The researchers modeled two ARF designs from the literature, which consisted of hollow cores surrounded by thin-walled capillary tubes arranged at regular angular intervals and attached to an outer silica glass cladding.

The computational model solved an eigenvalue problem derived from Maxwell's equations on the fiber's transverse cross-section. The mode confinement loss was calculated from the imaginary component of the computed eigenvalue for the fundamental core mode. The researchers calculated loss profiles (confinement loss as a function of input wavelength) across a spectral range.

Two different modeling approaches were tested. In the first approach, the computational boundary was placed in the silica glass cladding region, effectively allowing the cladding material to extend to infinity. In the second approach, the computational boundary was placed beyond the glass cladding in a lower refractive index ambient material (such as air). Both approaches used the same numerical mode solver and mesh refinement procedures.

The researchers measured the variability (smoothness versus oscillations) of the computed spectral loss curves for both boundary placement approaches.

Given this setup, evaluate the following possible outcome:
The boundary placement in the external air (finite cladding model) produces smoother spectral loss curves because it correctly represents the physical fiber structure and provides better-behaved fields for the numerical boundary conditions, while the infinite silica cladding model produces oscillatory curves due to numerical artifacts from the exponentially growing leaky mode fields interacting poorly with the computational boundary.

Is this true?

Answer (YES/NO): NO